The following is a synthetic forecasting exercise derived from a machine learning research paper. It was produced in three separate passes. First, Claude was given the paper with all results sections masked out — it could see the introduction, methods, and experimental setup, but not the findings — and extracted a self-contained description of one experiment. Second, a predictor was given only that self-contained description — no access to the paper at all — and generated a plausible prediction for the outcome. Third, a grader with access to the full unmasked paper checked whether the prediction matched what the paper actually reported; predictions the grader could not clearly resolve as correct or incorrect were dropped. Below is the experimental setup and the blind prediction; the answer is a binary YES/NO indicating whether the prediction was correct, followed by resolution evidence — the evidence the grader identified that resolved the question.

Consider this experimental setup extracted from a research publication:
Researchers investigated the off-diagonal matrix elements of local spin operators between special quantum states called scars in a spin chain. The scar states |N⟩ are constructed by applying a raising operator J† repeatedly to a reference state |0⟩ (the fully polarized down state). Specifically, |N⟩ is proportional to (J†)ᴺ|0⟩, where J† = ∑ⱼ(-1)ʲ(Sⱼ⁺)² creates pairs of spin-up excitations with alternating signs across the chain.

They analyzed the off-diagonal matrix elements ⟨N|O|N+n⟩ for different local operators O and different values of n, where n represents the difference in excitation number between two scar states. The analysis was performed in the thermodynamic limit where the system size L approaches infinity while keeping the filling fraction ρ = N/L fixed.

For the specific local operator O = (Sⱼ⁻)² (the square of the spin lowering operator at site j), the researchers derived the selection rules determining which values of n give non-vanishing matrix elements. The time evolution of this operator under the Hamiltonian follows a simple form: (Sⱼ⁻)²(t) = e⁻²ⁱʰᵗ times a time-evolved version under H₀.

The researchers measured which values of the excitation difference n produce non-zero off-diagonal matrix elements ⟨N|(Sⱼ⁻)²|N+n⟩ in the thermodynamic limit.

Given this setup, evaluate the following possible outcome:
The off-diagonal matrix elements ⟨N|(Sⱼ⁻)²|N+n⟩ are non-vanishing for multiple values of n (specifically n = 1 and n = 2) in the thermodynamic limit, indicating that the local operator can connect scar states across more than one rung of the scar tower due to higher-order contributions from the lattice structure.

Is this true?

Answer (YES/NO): NO